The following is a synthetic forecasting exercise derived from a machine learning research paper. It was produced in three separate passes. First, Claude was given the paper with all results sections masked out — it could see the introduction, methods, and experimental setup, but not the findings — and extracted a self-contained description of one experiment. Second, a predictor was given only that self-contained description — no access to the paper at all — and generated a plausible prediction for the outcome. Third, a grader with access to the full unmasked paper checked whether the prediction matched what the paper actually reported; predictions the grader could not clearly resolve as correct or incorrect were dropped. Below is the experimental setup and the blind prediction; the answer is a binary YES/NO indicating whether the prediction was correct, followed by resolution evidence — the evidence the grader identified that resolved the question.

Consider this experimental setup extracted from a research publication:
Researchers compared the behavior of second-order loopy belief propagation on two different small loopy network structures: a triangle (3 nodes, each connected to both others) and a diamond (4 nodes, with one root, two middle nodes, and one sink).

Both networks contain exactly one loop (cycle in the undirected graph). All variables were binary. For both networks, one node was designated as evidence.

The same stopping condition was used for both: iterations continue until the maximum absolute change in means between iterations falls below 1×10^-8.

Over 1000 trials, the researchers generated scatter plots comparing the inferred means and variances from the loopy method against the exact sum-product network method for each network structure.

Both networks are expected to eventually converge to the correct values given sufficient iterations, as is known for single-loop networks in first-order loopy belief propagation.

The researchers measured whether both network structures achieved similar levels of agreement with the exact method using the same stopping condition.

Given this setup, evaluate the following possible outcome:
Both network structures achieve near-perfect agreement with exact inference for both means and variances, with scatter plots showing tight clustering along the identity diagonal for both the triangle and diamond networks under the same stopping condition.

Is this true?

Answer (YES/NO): NO